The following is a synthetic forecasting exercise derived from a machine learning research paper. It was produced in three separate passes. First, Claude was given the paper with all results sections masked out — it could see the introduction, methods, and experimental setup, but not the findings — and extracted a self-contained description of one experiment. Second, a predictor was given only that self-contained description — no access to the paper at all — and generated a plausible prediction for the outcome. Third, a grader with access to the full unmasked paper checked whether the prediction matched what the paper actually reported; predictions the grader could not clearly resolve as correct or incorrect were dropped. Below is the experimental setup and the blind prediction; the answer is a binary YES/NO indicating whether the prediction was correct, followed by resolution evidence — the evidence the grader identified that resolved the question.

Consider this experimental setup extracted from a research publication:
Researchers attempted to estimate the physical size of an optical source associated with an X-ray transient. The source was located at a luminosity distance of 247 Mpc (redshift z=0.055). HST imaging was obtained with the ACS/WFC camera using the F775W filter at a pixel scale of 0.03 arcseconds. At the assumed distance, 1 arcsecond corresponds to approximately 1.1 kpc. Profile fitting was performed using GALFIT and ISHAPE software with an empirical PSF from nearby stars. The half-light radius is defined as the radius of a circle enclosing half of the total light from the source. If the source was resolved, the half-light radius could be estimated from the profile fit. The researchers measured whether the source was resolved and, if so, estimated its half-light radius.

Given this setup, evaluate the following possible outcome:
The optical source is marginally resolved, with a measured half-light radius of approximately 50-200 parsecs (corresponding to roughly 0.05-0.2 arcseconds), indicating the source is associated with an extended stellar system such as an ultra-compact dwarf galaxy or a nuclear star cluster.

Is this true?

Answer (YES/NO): NO